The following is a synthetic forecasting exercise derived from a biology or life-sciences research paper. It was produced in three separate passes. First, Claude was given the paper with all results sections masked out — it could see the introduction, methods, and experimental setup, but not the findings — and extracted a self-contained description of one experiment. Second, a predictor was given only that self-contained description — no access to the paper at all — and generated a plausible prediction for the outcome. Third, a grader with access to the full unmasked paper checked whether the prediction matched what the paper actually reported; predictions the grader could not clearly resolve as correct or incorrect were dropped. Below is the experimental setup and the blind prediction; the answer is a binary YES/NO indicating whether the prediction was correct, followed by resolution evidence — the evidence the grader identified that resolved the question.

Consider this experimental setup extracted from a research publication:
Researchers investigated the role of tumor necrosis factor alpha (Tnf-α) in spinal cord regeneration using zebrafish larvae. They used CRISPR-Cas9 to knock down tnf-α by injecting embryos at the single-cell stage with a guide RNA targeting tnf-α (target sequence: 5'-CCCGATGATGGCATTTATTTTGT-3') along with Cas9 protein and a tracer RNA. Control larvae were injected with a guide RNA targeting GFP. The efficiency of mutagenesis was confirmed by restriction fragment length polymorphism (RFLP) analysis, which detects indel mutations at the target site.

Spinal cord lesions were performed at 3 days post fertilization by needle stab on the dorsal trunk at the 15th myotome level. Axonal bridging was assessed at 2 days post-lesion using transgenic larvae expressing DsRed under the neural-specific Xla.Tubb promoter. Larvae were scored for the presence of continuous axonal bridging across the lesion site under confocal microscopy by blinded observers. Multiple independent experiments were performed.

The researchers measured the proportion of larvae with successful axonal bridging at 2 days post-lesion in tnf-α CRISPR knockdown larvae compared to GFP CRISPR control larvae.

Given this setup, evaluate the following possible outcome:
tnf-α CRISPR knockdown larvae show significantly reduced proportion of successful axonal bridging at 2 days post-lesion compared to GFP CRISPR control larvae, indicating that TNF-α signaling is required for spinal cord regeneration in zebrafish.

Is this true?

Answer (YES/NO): YES